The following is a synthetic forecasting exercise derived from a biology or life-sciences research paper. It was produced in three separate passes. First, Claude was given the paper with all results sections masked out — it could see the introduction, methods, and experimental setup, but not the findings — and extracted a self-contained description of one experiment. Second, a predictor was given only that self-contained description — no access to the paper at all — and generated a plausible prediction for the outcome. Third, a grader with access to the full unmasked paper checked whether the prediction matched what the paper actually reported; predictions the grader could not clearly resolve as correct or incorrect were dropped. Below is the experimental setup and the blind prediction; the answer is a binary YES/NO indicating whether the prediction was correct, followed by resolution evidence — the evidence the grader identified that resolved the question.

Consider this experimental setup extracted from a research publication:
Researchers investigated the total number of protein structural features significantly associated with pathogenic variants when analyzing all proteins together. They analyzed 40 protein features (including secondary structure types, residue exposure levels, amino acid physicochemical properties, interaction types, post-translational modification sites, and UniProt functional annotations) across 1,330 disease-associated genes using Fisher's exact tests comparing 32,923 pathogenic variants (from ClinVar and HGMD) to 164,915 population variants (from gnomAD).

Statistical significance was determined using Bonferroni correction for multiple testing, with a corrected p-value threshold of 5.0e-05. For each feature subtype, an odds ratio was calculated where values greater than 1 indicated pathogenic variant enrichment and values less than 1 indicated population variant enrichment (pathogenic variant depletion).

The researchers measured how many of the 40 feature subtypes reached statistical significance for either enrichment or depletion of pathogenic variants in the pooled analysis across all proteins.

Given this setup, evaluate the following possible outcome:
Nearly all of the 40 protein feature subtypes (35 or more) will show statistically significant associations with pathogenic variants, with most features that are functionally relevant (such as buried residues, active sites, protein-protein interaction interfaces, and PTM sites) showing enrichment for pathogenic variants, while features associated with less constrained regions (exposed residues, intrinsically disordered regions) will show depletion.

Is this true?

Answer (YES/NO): NO